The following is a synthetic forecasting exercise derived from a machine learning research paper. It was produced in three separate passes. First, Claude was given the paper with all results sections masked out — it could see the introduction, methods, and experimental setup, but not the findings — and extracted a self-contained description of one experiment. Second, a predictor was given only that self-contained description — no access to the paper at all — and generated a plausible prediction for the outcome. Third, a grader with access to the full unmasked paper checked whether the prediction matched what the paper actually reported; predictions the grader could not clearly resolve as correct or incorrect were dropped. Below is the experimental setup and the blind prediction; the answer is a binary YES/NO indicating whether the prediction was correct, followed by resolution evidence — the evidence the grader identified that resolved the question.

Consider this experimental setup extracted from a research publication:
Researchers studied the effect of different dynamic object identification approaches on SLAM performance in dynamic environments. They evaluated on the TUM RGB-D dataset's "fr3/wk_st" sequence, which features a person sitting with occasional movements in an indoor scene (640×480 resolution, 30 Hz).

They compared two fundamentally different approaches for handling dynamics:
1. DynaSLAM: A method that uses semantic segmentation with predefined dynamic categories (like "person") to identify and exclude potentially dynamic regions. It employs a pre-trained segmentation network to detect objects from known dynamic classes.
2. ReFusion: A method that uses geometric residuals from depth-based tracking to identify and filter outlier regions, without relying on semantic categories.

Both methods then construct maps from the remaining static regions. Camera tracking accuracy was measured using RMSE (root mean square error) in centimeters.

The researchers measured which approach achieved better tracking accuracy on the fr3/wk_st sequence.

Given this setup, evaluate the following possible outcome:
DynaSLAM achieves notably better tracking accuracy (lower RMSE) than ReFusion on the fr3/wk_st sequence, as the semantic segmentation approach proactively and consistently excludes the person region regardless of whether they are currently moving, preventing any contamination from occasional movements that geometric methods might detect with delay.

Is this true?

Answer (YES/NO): YES